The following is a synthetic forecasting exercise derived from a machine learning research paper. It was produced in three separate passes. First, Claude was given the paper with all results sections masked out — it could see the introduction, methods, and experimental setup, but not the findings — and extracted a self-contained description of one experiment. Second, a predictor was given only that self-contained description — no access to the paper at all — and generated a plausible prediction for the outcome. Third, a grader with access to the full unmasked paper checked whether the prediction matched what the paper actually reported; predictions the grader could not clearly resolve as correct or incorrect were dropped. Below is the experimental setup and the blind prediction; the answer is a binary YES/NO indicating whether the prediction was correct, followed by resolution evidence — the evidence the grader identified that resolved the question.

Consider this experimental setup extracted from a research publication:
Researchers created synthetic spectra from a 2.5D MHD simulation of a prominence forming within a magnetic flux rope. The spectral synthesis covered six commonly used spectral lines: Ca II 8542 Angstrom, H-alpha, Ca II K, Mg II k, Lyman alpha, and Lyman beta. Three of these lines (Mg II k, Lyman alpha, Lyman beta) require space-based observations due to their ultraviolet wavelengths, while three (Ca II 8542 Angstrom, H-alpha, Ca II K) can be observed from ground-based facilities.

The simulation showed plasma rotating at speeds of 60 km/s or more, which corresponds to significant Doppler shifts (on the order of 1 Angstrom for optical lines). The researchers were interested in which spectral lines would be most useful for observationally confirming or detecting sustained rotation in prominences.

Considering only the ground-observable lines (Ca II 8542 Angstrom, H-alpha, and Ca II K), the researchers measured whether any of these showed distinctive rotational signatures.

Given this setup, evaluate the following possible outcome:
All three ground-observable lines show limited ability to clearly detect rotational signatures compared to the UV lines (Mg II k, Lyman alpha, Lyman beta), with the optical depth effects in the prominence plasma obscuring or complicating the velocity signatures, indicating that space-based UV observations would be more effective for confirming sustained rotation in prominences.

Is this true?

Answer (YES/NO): YES